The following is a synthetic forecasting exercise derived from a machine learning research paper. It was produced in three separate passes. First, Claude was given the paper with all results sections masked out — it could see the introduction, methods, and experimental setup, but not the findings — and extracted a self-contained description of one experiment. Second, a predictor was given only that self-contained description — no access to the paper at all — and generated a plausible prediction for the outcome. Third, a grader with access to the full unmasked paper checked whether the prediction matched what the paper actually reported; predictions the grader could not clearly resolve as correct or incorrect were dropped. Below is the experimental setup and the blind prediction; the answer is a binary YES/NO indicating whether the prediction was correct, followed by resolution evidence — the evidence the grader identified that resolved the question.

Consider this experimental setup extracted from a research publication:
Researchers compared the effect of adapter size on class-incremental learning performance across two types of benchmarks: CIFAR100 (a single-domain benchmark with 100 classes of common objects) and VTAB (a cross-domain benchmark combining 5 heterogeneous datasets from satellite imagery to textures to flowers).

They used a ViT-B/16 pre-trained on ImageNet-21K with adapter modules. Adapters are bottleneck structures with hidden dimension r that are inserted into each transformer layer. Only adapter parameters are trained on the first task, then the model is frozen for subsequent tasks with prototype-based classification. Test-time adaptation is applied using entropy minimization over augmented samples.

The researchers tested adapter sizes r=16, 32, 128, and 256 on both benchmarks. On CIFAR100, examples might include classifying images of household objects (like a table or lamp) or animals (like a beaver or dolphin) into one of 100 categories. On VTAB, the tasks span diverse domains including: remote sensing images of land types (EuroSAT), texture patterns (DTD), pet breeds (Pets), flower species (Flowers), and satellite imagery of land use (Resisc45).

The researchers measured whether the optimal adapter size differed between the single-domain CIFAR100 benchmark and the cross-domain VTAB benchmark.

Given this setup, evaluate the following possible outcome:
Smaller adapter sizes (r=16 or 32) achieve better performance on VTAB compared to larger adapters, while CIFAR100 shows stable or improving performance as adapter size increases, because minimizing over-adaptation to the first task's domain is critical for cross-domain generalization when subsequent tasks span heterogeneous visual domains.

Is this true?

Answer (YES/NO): NO